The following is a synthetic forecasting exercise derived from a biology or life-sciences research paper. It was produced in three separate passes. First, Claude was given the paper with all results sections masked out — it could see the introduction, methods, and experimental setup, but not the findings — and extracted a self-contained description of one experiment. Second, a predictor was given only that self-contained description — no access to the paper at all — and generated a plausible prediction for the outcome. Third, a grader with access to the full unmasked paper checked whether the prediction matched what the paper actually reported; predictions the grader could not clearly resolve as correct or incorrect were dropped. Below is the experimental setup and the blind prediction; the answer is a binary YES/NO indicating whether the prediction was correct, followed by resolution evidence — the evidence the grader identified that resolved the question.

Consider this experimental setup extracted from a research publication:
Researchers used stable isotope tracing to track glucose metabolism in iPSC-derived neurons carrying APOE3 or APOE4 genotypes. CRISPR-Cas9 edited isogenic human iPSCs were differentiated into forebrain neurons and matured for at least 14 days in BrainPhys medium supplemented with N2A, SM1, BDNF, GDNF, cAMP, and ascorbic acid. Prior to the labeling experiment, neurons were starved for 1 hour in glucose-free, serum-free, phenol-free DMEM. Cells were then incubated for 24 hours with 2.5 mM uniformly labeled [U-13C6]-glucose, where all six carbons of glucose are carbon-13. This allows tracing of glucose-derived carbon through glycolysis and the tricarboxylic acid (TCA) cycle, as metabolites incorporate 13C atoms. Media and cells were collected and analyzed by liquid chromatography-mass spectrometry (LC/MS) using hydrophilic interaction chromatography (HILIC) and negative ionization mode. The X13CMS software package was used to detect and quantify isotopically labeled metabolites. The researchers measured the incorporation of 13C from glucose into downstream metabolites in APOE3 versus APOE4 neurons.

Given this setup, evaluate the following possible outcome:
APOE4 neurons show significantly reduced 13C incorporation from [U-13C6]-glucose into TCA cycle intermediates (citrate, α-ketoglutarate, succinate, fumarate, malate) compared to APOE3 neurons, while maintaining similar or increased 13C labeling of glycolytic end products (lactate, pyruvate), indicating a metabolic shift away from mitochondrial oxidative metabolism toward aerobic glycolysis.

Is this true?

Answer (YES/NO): NO